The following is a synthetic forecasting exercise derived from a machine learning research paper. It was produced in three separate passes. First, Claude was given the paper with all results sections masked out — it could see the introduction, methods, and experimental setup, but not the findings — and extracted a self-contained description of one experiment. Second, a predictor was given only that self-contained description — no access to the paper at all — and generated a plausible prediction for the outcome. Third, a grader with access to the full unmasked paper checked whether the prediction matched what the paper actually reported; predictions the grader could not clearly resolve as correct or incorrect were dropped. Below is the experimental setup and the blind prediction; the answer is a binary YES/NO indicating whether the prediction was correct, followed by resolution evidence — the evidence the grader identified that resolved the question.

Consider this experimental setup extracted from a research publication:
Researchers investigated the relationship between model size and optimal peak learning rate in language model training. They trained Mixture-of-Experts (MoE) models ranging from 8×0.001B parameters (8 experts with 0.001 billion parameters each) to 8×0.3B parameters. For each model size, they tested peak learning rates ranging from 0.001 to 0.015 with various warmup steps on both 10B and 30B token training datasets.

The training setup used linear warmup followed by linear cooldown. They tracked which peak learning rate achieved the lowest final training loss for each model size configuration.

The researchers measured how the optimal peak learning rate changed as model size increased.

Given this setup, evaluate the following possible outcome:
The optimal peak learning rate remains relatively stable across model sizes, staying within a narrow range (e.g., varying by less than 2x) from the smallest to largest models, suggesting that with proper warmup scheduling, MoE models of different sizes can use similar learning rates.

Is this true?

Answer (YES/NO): NO